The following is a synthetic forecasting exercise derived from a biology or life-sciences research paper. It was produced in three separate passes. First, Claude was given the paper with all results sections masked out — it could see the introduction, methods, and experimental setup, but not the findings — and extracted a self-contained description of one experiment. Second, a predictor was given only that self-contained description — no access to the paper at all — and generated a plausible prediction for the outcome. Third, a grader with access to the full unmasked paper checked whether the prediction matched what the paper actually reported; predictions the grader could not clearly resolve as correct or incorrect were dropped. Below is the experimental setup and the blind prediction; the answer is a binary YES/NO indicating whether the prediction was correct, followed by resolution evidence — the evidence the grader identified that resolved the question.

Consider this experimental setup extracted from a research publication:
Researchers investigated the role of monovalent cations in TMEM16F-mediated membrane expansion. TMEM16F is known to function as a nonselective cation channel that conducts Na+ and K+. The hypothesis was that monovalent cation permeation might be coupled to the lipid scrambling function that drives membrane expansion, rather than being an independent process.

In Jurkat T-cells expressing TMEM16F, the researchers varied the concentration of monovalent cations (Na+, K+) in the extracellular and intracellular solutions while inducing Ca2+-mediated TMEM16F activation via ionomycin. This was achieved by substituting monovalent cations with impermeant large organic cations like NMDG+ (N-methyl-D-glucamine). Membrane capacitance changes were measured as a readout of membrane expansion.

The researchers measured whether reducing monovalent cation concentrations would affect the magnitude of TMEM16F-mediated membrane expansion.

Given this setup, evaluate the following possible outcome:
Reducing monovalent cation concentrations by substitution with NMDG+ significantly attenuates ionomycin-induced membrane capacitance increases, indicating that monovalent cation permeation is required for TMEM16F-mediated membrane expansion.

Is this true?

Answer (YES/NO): NO